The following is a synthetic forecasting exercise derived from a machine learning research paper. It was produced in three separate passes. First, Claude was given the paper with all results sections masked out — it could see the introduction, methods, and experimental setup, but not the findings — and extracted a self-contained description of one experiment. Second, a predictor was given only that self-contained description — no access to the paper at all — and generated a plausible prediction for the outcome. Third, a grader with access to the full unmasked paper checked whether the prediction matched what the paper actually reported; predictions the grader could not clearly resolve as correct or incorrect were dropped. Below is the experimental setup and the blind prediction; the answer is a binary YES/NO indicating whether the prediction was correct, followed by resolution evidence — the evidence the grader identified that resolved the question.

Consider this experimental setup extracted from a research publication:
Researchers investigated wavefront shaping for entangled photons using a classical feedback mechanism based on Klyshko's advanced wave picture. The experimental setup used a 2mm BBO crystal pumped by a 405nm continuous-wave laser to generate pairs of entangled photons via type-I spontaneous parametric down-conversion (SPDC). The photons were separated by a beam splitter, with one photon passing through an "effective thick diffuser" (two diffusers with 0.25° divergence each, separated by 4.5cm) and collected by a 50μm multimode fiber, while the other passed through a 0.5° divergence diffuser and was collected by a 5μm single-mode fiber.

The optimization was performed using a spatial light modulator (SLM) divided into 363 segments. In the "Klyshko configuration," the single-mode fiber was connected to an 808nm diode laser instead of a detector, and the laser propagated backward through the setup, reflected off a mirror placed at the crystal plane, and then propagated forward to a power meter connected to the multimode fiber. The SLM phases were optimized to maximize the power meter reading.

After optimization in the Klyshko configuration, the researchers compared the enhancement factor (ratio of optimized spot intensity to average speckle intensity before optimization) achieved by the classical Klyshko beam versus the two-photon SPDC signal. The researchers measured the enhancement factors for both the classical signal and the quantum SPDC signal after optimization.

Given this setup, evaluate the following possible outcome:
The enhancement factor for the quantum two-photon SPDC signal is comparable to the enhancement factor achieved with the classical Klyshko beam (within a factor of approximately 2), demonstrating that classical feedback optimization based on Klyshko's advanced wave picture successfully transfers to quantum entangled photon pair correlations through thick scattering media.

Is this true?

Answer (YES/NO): NO